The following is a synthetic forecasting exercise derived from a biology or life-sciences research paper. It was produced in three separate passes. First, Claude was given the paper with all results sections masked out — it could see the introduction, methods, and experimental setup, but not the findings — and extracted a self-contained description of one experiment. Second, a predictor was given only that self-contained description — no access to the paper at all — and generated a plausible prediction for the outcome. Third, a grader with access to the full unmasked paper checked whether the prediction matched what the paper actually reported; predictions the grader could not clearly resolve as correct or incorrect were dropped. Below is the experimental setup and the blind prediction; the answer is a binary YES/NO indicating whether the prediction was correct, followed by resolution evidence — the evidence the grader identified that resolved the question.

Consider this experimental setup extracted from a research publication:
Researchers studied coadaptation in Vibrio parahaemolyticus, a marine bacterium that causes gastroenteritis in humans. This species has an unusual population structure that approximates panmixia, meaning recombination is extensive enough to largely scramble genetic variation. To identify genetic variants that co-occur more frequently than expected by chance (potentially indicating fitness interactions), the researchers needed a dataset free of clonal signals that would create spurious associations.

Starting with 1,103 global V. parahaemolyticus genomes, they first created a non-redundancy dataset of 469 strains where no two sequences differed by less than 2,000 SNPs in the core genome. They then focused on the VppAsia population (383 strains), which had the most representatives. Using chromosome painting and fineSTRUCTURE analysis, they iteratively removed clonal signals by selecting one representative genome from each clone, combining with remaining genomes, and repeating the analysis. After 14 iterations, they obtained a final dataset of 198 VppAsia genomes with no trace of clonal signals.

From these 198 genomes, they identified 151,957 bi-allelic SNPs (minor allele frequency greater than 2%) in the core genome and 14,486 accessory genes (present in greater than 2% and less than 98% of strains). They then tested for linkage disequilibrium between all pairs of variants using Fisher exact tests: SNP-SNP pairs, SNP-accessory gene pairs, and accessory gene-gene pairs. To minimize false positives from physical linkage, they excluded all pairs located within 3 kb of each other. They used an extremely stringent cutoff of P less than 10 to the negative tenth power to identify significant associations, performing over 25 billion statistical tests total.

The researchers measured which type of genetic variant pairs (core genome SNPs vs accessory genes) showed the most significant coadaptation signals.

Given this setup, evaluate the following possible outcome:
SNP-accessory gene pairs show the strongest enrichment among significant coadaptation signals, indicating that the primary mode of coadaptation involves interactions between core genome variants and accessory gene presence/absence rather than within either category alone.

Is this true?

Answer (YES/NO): NO